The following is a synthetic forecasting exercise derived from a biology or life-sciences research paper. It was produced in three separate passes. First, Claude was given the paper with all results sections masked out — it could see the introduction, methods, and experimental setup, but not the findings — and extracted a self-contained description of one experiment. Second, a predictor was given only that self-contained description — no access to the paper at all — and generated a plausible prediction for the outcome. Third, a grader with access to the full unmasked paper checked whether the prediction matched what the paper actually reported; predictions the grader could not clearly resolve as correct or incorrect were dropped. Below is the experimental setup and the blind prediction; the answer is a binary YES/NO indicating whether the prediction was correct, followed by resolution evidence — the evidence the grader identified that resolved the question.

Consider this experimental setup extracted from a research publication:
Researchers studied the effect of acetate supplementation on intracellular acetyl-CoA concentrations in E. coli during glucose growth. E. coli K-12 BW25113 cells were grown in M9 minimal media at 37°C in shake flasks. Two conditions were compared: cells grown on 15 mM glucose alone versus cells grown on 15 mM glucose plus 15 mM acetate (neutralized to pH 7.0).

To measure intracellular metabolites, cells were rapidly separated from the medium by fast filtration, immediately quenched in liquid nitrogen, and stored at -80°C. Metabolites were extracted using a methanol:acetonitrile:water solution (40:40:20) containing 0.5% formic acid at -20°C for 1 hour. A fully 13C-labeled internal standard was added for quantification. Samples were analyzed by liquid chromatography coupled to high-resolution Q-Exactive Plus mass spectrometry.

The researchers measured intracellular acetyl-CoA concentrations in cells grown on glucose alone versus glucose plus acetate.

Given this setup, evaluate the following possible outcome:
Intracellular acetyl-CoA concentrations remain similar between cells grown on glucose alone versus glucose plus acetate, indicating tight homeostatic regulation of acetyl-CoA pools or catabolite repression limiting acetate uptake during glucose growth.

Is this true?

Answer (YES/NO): NO